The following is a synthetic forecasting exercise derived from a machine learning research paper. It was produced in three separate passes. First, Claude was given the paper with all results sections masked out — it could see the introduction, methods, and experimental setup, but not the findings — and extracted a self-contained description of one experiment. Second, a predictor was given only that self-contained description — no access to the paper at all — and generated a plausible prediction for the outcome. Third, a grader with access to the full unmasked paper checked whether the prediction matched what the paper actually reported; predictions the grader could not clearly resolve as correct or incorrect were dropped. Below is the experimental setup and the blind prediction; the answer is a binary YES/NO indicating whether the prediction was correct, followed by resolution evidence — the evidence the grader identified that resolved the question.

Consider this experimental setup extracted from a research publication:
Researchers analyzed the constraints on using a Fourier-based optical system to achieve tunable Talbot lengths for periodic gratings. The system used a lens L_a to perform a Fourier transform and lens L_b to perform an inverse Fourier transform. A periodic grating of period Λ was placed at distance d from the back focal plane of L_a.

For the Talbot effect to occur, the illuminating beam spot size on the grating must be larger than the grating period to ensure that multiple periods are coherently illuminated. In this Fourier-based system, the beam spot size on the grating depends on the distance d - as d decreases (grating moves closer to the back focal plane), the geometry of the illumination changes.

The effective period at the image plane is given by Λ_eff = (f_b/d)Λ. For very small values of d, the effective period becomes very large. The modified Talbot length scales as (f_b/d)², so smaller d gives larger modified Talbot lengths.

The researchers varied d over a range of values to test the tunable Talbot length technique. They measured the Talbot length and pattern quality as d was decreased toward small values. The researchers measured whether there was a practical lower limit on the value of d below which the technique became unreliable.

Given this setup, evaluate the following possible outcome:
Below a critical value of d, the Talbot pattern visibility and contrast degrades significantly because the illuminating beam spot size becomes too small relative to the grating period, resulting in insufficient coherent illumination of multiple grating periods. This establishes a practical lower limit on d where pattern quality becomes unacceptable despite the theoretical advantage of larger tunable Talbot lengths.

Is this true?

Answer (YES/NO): YES